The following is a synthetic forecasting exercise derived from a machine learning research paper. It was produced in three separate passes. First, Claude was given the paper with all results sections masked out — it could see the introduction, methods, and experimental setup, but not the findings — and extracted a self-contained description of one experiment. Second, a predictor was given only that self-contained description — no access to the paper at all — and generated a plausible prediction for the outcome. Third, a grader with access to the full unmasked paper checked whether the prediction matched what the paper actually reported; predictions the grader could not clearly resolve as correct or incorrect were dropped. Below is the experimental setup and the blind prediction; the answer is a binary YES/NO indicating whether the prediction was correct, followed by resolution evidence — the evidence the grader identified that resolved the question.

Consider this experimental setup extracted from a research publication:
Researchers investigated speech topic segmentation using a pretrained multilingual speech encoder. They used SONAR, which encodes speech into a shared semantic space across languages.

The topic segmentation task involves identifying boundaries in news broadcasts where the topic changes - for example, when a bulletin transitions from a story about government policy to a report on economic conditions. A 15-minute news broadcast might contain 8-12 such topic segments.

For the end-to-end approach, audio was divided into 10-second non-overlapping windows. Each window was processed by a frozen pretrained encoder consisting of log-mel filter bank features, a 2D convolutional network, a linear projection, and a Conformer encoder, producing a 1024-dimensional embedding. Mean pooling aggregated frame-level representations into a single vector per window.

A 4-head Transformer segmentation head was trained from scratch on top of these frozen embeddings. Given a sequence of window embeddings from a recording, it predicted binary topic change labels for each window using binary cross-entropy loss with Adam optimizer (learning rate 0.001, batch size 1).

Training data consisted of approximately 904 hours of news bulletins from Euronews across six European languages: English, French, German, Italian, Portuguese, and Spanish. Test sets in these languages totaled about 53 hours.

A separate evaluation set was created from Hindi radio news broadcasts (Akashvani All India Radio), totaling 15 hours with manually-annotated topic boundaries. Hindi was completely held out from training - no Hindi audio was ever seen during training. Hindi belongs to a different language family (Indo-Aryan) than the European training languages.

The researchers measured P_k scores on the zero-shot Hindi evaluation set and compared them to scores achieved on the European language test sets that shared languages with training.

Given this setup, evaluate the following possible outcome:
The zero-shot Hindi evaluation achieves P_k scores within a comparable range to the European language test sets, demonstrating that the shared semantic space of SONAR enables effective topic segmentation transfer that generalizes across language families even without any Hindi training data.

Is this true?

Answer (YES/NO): NO